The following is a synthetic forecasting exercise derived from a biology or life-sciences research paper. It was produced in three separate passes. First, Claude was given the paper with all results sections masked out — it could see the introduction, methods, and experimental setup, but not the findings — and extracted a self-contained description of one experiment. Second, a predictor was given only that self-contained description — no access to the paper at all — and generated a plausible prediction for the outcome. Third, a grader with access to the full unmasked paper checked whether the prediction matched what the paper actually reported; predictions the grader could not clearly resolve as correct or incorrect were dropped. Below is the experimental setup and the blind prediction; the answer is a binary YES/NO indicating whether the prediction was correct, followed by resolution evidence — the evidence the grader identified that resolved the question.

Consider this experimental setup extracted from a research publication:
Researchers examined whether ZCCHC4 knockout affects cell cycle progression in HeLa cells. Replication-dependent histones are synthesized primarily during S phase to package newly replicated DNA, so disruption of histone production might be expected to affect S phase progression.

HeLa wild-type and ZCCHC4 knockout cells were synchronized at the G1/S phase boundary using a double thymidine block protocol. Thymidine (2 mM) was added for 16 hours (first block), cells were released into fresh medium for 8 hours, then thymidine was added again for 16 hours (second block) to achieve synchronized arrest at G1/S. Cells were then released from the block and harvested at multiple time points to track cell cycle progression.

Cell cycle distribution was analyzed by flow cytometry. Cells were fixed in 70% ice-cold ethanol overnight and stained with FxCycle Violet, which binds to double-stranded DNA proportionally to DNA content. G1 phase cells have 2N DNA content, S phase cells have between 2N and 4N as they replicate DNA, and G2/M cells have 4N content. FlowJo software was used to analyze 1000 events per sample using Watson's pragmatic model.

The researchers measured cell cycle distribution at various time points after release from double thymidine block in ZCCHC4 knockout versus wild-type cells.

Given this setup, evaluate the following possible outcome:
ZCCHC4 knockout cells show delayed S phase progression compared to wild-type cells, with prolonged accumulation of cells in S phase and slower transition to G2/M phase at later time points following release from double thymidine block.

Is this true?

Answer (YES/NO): YES